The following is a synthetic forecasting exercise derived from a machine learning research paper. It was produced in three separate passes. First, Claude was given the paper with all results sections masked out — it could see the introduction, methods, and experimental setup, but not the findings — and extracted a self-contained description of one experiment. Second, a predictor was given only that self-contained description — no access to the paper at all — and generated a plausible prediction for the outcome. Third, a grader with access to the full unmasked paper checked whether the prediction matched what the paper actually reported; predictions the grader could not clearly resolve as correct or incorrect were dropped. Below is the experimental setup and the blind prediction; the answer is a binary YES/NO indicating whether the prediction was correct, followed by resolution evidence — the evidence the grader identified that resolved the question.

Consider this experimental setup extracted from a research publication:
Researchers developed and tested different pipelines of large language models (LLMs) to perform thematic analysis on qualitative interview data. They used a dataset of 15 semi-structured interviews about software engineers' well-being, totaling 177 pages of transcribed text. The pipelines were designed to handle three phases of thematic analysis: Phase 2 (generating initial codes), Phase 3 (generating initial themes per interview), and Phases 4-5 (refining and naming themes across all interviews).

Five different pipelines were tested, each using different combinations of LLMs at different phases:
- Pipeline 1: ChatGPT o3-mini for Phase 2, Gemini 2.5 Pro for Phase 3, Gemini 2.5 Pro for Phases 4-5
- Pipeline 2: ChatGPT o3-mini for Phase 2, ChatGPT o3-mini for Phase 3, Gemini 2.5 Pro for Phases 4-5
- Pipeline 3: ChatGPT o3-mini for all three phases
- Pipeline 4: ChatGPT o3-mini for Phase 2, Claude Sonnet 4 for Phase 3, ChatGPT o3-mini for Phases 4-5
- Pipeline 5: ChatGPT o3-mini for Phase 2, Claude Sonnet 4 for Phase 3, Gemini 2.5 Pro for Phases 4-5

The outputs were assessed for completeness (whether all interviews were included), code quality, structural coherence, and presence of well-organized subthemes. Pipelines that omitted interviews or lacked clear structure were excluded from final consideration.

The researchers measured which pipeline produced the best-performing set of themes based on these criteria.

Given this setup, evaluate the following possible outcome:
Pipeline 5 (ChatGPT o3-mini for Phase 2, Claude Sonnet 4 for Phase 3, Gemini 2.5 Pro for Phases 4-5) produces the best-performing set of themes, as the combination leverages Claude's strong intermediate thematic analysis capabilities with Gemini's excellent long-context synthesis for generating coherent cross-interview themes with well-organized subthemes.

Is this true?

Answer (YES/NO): YES